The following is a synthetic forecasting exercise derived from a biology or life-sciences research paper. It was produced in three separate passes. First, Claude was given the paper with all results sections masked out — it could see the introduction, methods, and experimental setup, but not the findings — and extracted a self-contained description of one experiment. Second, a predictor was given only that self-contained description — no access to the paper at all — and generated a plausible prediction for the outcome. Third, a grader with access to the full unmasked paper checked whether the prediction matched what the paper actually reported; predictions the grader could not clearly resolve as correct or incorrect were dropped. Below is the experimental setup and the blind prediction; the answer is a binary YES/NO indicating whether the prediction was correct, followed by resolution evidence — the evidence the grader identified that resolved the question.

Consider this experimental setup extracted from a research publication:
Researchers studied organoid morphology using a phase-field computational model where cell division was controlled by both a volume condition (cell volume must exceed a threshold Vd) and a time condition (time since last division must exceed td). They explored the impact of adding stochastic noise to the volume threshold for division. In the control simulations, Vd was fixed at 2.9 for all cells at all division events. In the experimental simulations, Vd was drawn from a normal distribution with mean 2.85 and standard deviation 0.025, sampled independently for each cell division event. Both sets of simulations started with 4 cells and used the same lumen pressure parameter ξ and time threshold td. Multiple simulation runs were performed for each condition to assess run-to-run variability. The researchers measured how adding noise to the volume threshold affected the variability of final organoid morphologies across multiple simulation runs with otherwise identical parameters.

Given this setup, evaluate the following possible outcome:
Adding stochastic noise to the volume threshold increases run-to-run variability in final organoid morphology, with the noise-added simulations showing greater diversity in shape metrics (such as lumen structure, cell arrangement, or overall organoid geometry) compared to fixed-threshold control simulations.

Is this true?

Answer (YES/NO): YES